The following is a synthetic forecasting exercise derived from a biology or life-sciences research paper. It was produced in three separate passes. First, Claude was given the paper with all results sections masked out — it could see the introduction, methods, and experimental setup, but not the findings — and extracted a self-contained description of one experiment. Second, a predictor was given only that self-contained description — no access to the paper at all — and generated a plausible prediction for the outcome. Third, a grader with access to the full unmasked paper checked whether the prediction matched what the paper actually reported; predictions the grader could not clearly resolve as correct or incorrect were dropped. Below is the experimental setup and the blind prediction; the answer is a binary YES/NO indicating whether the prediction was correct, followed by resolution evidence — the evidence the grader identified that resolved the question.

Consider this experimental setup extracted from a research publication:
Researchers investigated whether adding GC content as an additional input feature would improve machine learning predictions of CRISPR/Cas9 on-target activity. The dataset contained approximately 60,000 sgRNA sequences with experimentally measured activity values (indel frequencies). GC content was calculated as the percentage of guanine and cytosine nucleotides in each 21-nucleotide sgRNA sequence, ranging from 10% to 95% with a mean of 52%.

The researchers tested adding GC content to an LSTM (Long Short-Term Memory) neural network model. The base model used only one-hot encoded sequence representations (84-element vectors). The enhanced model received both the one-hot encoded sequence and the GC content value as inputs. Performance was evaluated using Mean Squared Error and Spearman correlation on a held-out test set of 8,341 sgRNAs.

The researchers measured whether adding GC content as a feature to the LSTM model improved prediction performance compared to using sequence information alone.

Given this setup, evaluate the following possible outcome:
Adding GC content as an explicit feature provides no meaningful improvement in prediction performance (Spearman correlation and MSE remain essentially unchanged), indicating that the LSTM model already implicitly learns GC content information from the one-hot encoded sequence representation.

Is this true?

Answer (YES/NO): NO